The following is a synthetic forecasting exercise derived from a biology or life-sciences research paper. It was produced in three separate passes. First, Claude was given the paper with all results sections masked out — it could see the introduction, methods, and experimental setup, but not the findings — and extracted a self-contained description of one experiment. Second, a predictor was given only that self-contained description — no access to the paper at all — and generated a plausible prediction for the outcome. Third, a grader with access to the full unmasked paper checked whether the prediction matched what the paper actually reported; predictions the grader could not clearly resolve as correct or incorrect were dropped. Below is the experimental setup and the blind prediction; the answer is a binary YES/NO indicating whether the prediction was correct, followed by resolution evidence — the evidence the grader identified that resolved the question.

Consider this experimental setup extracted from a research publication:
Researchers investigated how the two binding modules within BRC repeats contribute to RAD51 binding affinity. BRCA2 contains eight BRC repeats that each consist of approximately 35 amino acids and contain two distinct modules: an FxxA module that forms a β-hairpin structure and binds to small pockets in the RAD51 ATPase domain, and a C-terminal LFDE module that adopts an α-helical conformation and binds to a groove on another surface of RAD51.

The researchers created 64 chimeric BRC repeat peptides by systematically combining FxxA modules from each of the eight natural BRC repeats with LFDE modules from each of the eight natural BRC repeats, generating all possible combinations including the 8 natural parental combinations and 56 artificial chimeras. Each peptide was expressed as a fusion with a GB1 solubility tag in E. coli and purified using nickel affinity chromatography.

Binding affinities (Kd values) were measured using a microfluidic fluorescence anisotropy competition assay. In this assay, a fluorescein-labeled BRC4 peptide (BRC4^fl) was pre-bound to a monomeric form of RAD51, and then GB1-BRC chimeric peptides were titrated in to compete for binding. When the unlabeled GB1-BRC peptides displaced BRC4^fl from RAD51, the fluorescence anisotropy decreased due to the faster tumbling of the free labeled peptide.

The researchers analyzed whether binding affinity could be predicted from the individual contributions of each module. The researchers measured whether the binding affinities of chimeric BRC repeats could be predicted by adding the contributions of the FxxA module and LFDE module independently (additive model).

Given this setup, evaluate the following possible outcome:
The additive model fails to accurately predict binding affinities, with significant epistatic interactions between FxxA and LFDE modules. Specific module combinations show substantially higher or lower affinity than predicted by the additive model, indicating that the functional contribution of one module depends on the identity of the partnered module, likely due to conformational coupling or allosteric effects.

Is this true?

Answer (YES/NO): YES